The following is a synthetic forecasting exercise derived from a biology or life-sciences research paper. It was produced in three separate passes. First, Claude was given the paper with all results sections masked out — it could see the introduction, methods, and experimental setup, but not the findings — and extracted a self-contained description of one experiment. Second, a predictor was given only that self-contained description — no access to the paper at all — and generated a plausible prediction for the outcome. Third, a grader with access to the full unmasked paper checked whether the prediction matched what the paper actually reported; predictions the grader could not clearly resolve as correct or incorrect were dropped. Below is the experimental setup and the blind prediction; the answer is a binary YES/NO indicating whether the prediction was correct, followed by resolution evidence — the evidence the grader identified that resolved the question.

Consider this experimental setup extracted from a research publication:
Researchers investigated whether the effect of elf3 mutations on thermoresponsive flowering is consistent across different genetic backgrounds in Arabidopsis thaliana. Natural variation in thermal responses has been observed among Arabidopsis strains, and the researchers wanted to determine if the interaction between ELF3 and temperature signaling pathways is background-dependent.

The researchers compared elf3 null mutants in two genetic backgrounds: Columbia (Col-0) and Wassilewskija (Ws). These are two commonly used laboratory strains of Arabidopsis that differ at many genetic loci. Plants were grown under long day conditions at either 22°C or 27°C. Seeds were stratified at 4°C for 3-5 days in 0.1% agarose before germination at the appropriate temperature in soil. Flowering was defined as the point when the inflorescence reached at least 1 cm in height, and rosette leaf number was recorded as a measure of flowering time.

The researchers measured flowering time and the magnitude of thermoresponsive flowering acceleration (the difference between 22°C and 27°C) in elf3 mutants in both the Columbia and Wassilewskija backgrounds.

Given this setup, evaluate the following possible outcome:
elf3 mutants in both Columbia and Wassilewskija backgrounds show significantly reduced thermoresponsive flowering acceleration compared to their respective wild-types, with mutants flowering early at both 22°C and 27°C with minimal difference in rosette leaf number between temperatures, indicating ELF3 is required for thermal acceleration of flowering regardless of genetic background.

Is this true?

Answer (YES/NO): NO